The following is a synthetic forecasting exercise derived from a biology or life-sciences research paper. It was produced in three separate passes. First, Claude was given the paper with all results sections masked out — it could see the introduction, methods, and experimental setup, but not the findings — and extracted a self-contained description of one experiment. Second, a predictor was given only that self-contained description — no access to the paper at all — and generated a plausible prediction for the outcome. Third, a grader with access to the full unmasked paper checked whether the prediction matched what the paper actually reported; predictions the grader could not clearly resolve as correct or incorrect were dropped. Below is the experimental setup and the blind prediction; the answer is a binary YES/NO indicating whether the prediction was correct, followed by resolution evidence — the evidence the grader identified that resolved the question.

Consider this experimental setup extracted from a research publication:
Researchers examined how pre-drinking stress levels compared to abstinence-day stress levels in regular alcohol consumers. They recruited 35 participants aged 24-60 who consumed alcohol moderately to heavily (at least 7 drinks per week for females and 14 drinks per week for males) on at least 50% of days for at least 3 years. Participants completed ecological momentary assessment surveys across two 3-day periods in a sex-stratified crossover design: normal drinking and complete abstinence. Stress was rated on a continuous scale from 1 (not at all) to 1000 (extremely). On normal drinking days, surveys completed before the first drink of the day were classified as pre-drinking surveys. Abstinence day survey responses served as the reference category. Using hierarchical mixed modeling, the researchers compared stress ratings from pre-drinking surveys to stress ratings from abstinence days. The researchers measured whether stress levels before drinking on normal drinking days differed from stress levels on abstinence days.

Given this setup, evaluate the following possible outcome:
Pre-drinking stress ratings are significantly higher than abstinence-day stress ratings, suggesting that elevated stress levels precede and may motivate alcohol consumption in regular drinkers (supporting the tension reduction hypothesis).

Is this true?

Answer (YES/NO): NO